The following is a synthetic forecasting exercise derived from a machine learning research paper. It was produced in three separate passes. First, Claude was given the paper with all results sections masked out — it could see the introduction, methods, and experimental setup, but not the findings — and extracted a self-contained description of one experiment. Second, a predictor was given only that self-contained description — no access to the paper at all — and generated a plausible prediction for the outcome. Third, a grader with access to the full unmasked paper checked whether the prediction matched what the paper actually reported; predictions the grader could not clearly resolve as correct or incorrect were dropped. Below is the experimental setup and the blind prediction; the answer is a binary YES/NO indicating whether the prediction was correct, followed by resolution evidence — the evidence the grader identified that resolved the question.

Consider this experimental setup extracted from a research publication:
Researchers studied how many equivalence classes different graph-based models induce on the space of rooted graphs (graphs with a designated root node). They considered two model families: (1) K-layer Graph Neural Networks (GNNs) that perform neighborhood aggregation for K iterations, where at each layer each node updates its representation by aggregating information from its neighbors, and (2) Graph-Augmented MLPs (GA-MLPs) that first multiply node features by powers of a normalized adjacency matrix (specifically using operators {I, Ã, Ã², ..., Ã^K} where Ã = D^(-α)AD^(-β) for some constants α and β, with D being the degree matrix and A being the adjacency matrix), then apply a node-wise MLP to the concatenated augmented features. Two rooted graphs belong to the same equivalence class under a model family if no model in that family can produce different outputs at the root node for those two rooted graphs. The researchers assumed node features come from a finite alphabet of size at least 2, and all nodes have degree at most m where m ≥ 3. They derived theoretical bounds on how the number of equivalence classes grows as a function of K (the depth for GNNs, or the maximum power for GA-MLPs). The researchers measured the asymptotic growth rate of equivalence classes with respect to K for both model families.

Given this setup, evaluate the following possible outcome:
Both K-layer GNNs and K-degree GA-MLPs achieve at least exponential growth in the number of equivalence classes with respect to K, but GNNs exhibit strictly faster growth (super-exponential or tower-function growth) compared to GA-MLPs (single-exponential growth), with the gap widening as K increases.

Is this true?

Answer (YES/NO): NO